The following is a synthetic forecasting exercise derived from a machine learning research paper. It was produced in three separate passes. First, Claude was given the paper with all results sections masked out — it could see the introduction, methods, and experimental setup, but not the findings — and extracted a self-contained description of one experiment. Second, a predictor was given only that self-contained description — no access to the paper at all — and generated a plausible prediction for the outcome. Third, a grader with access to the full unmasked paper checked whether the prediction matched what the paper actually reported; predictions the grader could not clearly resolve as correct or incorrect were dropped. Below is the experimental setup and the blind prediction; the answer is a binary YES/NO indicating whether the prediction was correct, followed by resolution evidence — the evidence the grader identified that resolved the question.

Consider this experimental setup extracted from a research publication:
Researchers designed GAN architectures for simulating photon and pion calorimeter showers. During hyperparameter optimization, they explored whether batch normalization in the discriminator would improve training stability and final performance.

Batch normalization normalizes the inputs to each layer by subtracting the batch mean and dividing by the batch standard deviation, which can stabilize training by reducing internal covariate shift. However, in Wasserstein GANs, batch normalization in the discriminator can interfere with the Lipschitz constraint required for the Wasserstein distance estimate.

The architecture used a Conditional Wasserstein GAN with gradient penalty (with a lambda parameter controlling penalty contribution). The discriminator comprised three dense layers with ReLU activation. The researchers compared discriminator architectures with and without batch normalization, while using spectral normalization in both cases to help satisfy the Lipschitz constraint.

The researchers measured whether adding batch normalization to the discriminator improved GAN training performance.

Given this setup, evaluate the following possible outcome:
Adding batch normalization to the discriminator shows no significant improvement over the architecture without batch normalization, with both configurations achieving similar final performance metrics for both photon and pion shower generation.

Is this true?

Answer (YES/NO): YES